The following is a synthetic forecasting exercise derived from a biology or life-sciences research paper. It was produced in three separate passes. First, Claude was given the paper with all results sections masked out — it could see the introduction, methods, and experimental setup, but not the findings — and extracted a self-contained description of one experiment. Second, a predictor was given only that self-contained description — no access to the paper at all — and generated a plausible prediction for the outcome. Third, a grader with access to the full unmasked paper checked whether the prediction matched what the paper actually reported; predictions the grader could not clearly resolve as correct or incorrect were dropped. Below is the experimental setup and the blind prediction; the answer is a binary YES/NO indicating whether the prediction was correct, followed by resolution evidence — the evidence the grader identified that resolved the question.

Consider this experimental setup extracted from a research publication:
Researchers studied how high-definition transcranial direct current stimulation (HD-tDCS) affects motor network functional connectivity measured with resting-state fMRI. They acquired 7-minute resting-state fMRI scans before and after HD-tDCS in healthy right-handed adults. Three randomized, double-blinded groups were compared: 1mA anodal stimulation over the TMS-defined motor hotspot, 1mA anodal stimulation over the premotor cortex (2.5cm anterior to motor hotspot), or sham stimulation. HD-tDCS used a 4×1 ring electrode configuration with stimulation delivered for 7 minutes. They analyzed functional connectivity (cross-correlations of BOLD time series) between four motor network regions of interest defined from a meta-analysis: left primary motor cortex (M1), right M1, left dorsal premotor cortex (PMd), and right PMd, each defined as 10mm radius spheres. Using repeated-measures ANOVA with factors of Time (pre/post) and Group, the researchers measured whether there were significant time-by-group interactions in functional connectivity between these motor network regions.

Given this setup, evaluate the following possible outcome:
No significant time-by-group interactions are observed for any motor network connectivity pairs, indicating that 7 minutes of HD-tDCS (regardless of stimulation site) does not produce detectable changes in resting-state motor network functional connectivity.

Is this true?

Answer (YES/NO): YES